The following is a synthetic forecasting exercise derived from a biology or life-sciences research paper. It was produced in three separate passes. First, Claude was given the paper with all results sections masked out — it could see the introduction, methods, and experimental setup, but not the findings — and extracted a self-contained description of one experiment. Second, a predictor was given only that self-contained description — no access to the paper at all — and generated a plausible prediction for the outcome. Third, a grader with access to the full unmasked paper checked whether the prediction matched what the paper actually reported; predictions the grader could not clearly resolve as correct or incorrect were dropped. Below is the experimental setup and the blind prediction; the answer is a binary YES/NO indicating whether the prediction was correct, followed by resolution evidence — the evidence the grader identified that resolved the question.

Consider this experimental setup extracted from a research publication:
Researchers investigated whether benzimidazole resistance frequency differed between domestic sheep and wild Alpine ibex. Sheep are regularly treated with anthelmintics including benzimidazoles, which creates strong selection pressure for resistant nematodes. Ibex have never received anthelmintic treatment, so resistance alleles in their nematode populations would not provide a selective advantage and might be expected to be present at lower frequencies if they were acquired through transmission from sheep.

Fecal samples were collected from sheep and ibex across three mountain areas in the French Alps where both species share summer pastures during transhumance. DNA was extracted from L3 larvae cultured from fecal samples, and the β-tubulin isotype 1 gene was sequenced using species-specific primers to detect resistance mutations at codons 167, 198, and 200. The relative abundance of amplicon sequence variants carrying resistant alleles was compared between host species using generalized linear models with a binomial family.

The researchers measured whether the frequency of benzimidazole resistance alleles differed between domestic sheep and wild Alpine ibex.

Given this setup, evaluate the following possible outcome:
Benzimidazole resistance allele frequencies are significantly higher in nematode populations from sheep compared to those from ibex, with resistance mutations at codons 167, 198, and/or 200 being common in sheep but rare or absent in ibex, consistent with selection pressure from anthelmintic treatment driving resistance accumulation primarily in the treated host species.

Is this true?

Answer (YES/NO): NO